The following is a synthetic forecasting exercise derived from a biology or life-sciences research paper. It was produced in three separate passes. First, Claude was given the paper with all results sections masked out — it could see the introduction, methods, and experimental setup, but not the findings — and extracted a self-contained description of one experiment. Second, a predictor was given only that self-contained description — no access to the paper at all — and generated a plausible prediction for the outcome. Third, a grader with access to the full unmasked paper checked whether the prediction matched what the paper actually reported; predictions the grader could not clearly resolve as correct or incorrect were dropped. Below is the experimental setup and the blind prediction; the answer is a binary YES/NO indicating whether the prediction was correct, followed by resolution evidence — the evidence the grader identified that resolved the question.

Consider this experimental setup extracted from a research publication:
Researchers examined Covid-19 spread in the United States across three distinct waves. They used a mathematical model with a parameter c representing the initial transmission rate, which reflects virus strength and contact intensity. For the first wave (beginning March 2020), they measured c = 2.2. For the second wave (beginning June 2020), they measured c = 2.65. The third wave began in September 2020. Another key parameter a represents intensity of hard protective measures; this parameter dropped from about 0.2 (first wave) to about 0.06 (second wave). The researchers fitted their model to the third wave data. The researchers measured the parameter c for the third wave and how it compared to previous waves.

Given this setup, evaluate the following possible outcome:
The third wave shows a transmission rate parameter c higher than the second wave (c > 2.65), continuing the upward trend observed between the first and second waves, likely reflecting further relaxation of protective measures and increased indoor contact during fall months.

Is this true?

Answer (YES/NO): YES